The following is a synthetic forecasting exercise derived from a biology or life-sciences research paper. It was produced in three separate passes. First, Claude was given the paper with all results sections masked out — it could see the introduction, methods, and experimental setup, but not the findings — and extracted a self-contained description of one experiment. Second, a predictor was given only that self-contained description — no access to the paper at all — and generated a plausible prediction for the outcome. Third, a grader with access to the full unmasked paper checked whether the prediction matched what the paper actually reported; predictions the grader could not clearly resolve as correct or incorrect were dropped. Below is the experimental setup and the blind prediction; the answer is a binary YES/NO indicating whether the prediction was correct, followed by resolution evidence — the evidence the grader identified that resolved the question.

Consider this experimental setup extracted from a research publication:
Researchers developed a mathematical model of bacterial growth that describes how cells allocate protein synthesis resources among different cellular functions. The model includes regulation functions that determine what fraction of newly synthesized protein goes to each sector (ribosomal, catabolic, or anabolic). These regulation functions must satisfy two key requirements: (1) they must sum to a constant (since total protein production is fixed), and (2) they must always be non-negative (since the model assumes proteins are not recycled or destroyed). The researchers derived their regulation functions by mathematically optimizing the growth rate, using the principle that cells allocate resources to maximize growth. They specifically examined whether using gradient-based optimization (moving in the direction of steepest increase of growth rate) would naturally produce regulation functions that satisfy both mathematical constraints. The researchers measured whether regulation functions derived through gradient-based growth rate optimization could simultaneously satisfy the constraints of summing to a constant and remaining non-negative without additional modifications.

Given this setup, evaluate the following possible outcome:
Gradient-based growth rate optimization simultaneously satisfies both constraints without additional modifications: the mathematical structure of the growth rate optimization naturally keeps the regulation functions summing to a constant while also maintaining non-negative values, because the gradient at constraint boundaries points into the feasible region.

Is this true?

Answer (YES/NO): NO